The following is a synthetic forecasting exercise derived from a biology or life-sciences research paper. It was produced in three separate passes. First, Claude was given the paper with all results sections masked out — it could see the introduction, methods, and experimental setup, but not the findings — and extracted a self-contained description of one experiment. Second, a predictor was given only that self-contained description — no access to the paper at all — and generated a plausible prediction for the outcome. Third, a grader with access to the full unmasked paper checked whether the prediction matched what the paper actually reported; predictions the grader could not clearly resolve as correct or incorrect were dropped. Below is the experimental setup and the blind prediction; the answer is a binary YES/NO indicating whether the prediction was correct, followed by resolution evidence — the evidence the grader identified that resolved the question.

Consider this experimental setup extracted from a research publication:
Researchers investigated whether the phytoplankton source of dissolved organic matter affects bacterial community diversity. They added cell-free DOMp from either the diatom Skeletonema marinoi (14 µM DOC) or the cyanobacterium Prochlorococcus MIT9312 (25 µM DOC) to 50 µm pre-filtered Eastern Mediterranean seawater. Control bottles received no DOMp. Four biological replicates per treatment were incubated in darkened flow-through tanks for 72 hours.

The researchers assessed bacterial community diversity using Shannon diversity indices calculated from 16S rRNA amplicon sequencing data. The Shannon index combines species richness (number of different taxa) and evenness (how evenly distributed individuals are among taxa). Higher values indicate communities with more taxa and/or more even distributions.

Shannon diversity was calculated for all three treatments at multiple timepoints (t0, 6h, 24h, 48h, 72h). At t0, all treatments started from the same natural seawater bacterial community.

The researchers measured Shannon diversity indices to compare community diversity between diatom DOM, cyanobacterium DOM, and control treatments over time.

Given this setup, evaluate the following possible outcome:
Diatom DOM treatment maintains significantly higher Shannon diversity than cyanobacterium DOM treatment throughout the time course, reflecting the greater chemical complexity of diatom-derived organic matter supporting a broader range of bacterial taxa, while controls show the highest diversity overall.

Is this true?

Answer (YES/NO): NO